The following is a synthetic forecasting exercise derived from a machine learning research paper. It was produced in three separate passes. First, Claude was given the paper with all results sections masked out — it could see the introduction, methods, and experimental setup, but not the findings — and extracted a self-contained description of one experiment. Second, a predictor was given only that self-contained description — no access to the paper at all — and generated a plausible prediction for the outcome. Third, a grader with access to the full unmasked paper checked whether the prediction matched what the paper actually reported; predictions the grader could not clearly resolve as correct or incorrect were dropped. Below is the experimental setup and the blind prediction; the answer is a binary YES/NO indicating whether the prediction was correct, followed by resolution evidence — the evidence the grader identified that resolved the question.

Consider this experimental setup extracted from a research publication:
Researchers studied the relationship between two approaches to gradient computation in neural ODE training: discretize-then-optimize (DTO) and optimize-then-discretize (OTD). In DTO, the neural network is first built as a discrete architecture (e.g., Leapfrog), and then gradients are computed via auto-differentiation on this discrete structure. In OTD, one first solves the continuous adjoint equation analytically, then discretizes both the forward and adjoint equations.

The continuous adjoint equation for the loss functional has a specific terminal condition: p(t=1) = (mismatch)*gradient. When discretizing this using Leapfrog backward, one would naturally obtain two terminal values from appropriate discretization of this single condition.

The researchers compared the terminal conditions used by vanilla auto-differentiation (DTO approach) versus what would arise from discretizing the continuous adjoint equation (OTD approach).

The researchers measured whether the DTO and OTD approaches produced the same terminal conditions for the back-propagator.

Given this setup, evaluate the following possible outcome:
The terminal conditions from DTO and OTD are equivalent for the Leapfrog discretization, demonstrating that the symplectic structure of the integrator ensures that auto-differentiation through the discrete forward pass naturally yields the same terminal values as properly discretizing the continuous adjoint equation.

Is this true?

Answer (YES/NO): NO